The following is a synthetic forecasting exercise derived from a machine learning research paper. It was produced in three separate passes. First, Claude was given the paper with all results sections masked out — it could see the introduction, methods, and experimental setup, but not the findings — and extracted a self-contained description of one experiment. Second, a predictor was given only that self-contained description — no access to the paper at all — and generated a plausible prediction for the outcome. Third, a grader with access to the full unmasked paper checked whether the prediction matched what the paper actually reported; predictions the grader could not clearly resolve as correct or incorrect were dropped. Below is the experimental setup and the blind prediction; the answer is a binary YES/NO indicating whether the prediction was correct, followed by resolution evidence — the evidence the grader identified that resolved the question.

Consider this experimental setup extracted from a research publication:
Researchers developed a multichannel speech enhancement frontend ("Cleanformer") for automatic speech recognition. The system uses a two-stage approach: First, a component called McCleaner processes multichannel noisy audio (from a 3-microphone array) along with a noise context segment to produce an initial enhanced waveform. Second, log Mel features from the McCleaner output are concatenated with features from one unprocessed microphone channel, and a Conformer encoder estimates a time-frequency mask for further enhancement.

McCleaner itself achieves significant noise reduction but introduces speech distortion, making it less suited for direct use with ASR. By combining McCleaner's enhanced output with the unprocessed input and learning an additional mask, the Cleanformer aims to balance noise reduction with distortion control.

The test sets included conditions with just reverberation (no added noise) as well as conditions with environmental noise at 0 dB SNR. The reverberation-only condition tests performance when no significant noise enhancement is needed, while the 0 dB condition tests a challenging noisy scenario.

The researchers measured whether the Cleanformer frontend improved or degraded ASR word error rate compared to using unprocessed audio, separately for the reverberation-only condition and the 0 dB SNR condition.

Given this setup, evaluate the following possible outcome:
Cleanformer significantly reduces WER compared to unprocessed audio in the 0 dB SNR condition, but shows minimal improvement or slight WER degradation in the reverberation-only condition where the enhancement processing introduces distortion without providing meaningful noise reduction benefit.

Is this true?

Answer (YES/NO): YES